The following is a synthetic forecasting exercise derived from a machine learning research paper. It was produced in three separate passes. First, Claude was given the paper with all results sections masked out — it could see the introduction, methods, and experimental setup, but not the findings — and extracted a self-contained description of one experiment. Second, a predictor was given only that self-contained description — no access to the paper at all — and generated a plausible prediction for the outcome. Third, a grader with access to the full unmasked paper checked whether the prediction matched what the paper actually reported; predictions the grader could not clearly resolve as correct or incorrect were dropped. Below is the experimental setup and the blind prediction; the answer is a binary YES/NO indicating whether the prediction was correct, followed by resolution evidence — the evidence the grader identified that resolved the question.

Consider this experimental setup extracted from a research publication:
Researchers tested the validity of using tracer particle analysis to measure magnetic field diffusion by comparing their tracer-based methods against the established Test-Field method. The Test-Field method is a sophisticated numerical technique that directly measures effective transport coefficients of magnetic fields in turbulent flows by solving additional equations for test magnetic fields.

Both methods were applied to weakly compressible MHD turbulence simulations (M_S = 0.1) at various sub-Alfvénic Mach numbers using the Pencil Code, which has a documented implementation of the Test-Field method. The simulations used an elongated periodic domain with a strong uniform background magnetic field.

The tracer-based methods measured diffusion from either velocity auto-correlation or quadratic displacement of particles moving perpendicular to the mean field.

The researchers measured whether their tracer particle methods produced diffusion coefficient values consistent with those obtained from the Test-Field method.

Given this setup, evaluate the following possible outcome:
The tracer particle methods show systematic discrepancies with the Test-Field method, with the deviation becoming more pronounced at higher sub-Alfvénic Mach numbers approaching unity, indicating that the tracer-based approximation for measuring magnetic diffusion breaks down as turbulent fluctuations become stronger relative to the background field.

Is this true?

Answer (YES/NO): NO